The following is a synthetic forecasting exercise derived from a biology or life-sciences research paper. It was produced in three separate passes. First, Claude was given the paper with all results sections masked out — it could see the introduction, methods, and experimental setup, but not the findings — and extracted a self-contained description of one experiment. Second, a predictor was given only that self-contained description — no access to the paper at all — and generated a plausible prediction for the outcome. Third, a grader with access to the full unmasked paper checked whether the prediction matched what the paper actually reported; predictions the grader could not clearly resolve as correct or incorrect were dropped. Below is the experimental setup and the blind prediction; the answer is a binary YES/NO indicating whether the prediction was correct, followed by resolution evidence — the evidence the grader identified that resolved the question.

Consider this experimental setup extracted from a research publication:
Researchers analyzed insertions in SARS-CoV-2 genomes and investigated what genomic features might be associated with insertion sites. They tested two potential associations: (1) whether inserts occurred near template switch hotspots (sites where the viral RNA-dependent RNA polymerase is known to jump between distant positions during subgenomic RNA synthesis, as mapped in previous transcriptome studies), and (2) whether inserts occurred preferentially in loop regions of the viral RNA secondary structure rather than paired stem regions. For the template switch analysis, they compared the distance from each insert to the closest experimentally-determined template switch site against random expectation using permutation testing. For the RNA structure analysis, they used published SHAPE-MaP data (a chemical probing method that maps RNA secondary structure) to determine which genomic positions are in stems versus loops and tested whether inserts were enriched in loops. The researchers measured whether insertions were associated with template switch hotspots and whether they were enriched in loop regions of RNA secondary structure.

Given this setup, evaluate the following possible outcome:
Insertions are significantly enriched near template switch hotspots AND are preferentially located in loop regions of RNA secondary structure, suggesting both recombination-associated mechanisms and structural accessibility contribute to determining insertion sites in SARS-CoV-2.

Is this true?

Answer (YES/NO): NO